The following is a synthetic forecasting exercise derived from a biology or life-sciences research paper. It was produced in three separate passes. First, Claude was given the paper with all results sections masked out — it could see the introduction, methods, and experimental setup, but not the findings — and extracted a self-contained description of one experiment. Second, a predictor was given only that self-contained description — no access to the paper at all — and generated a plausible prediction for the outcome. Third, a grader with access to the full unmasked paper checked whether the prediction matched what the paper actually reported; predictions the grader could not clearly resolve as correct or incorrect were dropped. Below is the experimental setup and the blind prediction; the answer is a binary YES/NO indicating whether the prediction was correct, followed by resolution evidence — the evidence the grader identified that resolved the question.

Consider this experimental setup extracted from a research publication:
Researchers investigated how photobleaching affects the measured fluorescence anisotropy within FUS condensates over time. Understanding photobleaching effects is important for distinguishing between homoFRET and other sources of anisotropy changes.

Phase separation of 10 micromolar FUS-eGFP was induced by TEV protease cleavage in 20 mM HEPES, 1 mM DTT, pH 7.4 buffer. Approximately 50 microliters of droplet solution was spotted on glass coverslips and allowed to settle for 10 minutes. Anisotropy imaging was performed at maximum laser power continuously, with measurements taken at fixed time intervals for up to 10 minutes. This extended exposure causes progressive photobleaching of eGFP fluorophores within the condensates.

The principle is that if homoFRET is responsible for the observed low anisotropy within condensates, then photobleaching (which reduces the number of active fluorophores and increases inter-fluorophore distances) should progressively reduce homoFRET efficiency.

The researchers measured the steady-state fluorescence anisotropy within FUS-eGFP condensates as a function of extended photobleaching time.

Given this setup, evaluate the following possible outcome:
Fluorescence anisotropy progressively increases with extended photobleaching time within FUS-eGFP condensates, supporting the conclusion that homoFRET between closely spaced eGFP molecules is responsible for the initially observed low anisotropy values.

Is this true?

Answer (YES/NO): YES